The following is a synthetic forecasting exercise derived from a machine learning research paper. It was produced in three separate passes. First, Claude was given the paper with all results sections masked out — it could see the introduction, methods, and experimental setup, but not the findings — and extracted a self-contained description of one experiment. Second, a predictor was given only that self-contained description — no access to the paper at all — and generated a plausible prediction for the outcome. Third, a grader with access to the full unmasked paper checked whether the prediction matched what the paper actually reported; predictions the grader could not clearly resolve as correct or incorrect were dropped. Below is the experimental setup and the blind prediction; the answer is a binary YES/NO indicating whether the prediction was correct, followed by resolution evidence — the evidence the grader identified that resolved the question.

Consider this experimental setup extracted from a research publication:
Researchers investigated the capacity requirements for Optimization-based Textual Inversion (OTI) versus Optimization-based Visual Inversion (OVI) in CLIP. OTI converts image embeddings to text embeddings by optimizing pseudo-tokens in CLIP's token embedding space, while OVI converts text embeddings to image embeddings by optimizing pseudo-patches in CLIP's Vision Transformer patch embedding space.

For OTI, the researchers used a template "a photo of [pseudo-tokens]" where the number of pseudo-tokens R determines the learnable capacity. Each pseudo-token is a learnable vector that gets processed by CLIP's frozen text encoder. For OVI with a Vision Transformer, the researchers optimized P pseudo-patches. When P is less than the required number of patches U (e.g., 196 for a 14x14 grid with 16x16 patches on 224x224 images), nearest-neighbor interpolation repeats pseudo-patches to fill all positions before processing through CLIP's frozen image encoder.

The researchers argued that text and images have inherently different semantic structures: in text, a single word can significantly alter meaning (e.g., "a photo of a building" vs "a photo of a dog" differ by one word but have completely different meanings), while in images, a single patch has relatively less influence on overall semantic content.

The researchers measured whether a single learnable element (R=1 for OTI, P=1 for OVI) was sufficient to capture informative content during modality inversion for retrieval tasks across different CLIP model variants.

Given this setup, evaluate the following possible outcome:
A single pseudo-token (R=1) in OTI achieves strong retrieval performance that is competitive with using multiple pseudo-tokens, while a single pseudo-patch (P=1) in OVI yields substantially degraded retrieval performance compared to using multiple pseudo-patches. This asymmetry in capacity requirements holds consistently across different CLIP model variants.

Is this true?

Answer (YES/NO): YES